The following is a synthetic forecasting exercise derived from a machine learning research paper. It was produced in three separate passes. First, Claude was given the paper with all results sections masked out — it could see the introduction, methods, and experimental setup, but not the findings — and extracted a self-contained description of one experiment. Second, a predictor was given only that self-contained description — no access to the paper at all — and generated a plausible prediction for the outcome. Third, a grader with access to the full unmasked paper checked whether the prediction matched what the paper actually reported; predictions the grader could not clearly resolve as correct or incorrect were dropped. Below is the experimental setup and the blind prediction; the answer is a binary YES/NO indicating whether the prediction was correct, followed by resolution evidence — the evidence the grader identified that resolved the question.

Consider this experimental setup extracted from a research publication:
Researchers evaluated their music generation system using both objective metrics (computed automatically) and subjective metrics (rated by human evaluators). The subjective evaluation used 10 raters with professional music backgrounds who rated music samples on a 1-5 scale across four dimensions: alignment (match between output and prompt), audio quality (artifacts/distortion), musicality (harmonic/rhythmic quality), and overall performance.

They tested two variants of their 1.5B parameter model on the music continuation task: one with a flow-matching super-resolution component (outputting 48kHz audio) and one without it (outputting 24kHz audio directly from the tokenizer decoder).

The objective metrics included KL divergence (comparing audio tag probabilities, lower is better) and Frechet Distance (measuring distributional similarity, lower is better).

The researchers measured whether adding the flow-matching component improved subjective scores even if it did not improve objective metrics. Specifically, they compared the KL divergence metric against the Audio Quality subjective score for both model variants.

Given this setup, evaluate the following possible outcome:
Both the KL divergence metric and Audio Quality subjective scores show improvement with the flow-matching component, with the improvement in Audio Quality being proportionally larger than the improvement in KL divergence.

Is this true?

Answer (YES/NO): NO